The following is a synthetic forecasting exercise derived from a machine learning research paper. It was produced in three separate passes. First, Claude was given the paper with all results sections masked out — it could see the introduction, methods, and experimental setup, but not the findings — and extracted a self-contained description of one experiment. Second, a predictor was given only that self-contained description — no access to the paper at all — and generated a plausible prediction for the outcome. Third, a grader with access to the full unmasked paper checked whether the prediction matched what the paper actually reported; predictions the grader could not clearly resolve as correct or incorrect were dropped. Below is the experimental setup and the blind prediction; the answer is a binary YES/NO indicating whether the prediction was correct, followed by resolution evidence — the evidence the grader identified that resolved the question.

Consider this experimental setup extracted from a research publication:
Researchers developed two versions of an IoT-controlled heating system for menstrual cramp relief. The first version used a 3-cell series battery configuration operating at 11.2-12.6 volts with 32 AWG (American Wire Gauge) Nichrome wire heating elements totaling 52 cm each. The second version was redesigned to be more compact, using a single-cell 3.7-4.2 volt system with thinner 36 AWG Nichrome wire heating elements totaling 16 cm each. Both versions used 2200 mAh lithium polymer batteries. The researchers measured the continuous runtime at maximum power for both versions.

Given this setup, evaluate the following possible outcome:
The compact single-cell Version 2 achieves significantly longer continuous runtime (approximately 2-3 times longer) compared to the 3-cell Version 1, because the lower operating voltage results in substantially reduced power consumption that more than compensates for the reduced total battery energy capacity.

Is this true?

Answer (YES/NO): NO